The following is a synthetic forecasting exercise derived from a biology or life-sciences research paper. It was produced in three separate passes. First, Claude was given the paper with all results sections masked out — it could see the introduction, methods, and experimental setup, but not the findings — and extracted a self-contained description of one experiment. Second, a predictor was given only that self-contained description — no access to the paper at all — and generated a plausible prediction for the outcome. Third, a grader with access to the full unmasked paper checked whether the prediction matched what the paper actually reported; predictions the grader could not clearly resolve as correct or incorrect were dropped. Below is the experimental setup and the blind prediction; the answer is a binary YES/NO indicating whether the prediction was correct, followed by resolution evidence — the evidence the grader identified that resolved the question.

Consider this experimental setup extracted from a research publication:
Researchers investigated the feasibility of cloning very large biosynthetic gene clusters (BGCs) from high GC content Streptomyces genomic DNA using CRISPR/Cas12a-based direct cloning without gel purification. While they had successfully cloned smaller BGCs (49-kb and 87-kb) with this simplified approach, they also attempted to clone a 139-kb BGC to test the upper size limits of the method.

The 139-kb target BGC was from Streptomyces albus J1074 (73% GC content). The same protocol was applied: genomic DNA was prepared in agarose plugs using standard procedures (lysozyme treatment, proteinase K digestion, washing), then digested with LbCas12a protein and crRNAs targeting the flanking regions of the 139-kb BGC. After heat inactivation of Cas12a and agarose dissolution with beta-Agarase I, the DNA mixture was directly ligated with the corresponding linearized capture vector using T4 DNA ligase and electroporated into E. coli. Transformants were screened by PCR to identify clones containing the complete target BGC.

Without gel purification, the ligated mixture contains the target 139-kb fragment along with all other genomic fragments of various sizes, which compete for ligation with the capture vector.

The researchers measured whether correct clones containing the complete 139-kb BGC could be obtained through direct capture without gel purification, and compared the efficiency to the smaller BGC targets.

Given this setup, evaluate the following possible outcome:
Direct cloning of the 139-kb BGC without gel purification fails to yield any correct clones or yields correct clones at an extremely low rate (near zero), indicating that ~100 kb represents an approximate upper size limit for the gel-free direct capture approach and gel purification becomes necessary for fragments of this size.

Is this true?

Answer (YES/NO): NO